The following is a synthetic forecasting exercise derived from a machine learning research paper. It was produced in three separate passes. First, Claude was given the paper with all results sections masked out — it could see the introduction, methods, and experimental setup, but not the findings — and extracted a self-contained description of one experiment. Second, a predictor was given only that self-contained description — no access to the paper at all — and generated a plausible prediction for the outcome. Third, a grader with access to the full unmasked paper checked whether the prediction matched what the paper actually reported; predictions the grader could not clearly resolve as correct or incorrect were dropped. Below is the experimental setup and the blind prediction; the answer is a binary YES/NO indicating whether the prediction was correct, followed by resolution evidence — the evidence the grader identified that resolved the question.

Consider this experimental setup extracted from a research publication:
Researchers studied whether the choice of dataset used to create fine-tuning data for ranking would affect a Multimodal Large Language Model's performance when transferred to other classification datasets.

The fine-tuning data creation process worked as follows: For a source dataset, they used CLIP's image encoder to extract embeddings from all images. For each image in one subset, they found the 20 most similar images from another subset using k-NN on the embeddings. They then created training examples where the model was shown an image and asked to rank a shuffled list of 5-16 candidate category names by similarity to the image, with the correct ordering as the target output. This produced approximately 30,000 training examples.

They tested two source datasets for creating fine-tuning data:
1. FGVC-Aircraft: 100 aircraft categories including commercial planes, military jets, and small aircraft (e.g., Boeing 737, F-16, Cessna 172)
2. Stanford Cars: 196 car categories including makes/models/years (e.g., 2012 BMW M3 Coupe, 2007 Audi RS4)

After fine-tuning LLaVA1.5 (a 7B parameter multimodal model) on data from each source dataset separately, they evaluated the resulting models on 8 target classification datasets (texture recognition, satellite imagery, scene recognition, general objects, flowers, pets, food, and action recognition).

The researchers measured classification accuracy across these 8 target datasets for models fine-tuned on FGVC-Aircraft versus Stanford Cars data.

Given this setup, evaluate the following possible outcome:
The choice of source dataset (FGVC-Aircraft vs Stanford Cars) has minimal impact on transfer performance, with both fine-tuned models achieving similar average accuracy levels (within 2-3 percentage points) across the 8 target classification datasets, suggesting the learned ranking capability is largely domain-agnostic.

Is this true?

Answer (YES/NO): YES